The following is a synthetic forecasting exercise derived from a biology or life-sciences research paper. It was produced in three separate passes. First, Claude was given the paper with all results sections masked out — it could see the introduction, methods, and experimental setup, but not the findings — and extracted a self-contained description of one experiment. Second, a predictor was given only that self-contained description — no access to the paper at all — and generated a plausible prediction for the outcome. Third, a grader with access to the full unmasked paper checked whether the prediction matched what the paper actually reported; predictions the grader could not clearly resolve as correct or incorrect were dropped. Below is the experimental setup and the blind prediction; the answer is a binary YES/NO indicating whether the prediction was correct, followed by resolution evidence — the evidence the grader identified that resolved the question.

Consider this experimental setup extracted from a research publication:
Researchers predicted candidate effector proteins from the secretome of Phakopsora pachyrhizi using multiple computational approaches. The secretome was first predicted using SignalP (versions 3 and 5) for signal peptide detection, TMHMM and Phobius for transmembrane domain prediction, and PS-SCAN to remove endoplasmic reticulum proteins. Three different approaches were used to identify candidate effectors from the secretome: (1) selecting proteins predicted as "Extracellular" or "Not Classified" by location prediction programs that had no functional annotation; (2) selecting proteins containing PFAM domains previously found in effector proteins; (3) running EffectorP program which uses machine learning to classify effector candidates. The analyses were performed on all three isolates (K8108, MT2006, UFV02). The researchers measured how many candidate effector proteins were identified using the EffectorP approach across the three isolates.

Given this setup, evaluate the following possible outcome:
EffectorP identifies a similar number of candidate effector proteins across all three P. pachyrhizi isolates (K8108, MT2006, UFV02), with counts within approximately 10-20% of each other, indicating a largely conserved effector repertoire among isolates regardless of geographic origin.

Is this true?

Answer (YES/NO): YES